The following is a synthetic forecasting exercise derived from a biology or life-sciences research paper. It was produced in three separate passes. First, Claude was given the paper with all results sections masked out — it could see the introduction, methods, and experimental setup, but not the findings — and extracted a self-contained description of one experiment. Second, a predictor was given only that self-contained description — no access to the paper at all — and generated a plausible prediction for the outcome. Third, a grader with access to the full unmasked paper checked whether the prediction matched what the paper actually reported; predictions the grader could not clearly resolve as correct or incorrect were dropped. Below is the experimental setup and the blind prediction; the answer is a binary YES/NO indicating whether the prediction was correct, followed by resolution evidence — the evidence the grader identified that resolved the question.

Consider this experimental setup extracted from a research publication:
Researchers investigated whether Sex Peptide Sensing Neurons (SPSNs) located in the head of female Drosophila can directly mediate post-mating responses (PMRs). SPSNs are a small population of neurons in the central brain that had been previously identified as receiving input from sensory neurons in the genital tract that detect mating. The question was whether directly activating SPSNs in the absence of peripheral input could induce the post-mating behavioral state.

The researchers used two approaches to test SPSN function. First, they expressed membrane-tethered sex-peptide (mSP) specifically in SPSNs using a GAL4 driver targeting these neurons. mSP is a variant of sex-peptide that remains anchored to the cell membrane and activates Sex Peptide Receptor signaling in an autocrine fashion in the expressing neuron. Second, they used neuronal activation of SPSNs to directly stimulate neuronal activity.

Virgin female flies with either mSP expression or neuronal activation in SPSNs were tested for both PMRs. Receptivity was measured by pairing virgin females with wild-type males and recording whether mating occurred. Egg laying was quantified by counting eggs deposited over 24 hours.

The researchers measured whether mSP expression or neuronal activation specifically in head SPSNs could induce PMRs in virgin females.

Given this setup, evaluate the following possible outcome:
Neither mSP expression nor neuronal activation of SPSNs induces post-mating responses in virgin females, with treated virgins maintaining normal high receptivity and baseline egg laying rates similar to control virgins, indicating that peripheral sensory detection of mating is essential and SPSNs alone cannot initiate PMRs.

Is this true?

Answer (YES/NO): NO